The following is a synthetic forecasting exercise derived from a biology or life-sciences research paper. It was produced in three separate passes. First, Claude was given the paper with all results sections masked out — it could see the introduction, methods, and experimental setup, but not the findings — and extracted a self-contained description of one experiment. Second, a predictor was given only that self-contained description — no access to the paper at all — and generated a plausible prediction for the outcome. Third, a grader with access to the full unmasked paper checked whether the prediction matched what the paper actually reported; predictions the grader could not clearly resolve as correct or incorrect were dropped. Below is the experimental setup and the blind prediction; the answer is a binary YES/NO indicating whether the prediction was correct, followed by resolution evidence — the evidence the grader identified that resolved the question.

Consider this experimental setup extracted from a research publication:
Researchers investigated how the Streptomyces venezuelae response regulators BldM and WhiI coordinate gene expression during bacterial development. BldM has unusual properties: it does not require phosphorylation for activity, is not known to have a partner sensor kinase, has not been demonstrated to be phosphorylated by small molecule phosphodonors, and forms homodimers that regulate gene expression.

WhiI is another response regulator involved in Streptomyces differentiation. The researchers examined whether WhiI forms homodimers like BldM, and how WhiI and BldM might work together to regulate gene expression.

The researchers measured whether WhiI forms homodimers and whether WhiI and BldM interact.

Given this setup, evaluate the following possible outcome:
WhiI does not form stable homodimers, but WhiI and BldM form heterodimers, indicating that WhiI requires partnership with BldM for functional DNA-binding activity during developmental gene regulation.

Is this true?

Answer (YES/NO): YES